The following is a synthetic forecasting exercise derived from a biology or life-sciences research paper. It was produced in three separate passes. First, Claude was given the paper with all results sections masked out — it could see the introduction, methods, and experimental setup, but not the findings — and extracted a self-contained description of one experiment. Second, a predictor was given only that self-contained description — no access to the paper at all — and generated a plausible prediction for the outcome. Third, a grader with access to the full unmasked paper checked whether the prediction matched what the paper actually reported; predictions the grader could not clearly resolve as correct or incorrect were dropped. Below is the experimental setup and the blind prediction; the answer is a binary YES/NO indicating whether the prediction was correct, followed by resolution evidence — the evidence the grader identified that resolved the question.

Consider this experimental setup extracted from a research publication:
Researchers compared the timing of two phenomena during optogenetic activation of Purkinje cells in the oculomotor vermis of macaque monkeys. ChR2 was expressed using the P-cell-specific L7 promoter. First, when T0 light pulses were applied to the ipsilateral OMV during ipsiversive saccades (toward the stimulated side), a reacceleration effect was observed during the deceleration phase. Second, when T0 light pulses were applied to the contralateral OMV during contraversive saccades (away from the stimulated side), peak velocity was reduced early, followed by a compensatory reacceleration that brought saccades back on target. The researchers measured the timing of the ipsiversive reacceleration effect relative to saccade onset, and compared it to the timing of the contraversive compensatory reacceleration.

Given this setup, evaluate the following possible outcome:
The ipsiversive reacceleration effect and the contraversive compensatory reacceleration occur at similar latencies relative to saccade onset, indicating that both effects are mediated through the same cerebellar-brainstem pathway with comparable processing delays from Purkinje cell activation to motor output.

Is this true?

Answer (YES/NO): YES